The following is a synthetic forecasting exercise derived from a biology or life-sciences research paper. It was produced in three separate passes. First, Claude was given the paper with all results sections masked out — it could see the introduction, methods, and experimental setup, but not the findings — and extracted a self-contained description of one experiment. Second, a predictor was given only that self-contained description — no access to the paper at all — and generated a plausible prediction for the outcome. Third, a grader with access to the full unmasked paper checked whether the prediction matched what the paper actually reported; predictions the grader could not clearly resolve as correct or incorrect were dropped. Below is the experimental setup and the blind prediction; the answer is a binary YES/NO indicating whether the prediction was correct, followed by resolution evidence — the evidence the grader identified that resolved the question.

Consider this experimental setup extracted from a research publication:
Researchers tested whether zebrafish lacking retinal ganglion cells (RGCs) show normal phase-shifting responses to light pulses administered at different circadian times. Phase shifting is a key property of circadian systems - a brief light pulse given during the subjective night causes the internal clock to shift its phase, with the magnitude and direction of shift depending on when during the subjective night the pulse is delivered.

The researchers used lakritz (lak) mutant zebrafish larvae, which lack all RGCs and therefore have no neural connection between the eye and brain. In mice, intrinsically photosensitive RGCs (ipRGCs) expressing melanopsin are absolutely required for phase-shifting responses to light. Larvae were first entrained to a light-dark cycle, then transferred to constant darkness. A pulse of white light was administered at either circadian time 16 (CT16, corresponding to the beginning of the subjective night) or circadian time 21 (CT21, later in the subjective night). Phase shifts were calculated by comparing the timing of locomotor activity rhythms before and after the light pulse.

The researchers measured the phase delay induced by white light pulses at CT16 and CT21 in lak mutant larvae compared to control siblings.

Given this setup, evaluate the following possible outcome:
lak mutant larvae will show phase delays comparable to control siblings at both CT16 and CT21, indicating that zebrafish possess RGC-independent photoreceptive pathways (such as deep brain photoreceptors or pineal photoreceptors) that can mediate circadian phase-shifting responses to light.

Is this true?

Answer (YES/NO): NO